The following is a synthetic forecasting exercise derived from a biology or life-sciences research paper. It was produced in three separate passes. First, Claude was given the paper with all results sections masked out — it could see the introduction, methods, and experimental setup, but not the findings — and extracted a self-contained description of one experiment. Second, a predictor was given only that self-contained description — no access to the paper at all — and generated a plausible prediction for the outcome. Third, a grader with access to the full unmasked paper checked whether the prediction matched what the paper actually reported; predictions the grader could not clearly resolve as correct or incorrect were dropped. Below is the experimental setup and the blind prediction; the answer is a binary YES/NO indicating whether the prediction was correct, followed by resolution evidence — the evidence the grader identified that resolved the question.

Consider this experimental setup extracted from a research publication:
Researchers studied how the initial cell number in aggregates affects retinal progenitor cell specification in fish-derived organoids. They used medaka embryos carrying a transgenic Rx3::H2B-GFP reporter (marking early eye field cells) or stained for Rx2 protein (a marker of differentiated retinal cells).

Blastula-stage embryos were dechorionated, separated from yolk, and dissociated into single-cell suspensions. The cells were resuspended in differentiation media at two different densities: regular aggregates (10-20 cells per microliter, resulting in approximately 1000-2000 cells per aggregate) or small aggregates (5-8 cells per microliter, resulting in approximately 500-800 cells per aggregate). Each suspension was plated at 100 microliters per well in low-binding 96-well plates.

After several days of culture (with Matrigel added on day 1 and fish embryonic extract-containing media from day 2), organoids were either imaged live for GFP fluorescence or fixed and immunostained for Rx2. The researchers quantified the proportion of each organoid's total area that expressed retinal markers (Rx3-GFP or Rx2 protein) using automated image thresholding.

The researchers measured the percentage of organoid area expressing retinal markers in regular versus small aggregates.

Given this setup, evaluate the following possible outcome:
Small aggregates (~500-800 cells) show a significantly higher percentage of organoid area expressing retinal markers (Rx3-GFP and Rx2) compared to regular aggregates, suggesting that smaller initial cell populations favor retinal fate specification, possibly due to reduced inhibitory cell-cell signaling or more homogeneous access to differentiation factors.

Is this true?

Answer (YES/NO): NO